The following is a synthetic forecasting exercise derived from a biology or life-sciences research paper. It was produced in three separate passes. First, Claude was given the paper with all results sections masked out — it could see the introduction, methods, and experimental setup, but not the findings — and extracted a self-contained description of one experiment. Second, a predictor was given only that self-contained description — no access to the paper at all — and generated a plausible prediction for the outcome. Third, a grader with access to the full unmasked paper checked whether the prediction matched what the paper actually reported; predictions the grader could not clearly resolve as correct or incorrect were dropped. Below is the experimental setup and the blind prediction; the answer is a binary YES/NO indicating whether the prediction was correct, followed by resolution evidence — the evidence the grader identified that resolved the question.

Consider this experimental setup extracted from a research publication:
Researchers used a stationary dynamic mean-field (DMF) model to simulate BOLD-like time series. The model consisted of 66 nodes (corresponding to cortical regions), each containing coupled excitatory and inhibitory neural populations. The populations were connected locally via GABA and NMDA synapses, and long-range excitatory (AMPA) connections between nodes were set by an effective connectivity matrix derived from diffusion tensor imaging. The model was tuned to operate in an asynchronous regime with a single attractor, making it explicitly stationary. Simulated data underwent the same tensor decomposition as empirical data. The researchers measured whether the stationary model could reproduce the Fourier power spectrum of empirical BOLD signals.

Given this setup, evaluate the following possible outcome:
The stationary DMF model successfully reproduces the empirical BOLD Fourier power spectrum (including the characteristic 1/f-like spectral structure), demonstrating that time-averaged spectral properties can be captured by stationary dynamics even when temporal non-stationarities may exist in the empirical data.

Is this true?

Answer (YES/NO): NO